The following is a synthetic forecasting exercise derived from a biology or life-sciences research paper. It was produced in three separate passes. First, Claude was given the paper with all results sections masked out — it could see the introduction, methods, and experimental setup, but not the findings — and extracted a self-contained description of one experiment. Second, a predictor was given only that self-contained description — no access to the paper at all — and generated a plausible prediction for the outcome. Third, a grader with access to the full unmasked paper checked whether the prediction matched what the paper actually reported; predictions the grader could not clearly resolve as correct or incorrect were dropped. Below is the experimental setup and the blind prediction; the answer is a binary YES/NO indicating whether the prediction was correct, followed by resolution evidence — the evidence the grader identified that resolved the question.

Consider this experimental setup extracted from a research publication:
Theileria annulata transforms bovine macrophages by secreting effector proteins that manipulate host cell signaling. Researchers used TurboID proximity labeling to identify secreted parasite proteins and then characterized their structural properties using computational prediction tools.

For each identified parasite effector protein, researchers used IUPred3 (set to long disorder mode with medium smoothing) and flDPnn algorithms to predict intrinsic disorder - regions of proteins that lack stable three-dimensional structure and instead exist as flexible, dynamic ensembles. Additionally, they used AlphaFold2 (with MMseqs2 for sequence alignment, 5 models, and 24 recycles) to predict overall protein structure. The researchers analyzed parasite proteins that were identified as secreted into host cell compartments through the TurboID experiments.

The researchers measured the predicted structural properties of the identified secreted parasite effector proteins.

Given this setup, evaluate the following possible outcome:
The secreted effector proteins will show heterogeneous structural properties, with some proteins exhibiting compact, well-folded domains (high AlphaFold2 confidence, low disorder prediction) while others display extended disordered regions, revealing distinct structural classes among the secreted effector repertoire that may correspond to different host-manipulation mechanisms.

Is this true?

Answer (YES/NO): NO